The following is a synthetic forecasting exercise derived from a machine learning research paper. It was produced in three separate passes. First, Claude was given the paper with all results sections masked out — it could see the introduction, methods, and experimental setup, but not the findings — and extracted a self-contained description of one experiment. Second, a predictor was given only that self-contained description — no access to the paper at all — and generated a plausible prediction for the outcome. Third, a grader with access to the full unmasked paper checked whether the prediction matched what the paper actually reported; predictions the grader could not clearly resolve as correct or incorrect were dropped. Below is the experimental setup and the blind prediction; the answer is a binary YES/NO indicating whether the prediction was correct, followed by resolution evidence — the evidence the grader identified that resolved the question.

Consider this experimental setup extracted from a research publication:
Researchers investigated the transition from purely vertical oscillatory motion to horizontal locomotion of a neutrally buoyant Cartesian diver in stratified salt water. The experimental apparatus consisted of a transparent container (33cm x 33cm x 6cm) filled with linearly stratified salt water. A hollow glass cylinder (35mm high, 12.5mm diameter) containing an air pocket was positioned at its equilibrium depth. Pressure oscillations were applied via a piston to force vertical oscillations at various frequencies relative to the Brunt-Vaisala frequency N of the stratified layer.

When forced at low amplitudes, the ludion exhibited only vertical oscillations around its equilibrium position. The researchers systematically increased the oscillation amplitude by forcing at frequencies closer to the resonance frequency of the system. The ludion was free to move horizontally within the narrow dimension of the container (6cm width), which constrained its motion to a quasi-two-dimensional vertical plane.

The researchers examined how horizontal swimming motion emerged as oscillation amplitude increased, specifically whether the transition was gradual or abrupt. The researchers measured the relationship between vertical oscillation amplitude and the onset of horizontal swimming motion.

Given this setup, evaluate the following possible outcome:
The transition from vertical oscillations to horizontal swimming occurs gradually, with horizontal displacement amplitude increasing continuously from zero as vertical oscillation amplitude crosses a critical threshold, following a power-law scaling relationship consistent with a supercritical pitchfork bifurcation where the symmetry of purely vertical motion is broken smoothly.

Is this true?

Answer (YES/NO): YES